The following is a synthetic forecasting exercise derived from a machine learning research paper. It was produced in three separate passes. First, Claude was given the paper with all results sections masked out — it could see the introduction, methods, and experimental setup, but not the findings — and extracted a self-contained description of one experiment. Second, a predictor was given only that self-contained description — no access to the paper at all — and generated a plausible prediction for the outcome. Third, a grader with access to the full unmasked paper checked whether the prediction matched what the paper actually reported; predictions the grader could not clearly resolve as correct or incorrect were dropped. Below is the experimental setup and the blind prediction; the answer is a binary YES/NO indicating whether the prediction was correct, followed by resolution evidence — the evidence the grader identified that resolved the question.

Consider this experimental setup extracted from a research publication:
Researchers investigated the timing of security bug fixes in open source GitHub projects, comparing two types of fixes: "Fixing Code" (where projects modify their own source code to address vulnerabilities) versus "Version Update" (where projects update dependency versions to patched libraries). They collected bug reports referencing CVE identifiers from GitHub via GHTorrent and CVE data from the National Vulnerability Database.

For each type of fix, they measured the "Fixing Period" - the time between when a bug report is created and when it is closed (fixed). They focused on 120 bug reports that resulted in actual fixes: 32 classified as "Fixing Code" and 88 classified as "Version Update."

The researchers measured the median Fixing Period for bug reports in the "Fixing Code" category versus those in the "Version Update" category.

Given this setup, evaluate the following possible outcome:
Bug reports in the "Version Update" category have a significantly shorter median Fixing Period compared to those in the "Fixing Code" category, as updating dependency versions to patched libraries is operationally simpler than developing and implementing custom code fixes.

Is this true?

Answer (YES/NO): YES